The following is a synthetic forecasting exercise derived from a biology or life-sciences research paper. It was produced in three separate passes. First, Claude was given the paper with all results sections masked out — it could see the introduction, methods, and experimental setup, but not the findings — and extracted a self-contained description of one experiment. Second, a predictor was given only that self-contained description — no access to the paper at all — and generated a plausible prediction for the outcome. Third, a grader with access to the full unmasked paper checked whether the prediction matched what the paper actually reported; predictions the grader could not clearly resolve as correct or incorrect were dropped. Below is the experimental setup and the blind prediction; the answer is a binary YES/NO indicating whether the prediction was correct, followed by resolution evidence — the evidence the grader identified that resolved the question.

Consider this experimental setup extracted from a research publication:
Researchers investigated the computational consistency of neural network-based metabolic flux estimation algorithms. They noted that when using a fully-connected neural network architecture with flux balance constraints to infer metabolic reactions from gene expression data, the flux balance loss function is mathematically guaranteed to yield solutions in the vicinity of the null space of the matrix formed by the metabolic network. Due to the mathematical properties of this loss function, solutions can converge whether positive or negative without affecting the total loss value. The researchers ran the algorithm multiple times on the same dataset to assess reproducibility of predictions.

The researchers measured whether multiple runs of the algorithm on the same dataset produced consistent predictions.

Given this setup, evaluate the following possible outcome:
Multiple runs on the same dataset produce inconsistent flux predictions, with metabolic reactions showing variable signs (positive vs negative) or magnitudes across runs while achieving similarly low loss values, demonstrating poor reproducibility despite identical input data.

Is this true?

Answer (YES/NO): YES